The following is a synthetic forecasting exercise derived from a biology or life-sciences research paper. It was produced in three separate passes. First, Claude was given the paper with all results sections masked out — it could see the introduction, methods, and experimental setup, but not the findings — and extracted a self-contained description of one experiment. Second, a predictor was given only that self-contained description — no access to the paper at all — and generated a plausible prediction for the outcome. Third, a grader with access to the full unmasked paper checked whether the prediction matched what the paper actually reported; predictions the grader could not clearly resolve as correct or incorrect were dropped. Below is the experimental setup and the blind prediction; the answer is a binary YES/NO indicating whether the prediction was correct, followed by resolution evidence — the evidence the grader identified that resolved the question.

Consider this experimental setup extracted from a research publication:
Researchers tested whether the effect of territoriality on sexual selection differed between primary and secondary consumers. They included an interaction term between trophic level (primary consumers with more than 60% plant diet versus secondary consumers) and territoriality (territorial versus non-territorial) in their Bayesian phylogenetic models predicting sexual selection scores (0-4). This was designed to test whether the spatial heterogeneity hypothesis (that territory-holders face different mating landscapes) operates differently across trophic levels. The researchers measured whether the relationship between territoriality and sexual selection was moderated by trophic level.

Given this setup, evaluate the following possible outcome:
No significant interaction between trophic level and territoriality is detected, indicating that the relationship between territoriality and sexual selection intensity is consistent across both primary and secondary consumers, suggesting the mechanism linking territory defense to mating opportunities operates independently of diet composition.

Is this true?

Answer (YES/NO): NO